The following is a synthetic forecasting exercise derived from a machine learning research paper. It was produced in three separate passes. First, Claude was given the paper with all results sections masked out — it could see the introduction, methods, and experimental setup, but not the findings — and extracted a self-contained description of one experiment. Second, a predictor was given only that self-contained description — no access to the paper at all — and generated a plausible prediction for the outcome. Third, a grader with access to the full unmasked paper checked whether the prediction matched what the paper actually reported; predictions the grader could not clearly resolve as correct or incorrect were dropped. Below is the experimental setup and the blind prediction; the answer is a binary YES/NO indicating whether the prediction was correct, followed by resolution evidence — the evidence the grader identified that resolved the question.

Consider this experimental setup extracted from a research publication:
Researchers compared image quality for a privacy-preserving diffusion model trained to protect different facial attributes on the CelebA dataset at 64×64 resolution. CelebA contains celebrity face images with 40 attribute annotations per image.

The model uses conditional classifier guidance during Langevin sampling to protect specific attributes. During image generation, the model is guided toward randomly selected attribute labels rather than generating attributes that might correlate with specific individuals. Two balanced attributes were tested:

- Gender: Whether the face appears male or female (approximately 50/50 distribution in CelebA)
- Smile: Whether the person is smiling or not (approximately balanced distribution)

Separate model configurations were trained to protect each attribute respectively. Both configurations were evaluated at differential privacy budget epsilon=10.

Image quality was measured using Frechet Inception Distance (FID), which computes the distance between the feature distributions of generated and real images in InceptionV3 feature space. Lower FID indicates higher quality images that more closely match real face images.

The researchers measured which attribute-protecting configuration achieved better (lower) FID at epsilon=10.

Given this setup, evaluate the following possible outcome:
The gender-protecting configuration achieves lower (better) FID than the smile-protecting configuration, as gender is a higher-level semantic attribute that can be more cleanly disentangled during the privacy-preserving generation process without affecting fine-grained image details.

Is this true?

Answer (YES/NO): NO